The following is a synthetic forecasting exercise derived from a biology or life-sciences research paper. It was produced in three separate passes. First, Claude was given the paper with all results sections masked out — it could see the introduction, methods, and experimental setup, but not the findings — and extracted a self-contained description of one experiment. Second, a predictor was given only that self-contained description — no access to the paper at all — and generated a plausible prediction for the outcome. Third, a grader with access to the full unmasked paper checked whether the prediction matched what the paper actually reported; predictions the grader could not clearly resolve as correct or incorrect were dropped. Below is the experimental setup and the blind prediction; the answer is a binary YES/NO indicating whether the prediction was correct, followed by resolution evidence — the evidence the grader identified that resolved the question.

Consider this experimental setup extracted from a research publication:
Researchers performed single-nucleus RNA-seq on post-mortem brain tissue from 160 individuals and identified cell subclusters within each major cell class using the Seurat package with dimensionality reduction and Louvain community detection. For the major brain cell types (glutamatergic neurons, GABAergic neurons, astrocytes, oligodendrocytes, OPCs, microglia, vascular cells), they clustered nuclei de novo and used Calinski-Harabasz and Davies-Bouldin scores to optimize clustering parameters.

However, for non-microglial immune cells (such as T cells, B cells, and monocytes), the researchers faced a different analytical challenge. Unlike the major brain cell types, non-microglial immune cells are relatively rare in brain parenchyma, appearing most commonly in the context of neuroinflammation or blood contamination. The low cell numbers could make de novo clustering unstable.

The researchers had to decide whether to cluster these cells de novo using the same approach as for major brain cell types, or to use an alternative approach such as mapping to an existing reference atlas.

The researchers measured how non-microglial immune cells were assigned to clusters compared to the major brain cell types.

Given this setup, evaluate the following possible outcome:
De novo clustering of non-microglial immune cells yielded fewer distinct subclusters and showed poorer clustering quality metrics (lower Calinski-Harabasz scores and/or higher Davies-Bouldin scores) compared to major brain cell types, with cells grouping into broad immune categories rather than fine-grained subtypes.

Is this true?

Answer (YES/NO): NO